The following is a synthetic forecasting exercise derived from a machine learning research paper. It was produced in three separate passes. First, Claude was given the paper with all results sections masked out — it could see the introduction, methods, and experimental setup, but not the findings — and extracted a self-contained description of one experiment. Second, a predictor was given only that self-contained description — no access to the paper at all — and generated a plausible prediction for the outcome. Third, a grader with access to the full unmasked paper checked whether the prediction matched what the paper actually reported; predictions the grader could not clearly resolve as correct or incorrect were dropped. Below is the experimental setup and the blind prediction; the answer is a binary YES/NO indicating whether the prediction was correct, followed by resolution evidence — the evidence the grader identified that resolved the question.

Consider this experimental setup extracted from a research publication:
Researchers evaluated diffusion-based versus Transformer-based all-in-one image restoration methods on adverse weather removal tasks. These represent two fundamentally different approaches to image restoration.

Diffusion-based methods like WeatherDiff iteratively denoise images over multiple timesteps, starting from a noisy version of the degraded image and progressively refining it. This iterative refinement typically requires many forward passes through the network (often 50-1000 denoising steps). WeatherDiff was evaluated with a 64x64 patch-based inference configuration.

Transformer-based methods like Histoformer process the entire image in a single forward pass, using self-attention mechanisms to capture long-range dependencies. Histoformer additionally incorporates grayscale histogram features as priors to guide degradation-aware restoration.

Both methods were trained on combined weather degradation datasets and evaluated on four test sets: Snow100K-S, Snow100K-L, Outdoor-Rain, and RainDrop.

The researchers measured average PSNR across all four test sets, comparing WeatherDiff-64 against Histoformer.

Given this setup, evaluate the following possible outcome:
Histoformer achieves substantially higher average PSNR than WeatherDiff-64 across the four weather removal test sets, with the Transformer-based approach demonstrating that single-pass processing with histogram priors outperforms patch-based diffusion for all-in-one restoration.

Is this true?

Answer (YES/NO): YES